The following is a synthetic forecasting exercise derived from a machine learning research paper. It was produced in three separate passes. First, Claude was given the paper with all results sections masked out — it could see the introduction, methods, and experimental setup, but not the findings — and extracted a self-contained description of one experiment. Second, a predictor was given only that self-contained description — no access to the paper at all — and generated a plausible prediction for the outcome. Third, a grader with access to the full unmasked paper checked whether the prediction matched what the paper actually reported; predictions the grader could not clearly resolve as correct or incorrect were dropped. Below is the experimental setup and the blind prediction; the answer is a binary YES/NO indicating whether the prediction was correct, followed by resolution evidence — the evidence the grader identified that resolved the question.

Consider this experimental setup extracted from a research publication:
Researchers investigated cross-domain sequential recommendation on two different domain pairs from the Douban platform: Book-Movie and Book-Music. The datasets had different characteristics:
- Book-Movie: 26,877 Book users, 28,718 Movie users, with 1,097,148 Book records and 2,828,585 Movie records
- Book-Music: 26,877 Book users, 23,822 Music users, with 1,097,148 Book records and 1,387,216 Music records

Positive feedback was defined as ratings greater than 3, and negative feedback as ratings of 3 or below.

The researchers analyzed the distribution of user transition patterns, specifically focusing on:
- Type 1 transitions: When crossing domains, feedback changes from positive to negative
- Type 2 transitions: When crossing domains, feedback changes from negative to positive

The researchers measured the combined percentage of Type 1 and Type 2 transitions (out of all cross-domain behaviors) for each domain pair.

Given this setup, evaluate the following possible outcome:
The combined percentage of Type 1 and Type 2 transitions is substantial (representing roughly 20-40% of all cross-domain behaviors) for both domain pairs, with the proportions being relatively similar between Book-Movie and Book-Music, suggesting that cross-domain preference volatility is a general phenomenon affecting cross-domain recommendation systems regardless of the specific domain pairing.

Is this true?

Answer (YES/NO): NO